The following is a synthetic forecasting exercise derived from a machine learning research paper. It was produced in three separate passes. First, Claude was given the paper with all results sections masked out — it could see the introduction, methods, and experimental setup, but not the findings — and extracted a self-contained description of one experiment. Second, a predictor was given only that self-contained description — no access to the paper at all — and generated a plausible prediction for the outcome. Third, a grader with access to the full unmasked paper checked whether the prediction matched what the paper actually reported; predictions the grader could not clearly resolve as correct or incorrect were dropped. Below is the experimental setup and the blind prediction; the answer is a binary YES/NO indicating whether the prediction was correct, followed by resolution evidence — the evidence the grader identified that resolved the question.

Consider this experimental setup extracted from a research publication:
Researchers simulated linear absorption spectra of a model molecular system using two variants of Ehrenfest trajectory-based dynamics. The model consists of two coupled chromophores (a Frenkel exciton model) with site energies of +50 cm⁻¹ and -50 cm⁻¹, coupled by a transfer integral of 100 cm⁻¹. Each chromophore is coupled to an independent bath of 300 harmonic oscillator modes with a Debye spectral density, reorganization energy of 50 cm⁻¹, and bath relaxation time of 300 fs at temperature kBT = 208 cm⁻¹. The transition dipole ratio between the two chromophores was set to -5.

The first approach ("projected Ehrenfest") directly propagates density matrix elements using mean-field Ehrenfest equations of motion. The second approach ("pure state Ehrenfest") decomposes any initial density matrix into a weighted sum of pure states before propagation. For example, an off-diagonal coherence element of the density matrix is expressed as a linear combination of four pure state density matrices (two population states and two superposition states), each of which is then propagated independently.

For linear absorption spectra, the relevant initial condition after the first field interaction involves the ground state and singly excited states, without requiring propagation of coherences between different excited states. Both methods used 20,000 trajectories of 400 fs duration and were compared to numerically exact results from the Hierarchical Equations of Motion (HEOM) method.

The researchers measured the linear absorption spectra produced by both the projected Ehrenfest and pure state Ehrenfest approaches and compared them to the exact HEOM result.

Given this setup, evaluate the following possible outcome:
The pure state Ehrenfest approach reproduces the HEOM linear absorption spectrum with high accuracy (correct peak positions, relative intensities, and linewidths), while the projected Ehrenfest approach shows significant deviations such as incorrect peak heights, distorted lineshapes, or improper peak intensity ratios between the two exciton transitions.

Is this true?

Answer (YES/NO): NO